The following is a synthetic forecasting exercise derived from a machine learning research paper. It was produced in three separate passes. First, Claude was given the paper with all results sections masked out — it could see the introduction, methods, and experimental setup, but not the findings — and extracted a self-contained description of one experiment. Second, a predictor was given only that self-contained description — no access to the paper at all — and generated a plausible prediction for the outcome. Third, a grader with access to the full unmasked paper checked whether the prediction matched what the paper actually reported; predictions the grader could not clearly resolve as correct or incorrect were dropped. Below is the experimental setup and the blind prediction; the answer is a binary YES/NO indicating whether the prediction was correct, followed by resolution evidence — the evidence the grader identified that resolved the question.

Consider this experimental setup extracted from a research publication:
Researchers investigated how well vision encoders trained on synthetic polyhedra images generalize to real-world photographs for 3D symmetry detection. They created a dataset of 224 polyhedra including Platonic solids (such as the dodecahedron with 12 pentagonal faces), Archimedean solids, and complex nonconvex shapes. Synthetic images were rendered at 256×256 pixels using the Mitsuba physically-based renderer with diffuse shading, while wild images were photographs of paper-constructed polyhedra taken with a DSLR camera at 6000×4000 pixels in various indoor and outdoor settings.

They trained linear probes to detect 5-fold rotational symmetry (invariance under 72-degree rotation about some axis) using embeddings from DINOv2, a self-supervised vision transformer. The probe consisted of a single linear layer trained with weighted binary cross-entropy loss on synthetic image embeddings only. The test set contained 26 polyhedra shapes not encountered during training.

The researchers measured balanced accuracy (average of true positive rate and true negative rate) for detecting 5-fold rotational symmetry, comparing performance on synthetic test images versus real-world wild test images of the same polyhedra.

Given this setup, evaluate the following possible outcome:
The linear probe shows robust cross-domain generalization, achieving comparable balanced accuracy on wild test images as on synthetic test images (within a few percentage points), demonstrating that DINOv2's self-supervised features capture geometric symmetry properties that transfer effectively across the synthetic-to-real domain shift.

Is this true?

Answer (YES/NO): NO